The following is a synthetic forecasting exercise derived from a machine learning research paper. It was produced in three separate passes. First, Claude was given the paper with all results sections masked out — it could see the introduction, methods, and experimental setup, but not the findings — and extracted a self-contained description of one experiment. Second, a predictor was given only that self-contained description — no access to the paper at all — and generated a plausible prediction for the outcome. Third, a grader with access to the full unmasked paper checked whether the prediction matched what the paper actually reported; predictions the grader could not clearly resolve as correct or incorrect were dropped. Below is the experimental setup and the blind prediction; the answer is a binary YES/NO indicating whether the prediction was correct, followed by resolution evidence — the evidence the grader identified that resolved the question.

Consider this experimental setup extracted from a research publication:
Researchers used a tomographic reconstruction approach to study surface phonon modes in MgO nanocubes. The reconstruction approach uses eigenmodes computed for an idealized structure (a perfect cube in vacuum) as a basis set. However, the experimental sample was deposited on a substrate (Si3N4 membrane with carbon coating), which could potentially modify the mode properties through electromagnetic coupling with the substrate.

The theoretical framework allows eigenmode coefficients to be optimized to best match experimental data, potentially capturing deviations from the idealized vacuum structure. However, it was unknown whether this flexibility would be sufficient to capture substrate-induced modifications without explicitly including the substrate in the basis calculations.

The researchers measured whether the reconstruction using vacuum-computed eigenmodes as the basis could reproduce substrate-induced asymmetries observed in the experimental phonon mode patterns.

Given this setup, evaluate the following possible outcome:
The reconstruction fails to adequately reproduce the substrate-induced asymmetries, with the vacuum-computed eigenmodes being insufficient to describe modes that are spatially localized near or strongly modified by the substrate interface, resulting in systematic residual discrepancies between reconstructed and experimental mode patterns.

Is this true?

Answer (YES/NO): NO